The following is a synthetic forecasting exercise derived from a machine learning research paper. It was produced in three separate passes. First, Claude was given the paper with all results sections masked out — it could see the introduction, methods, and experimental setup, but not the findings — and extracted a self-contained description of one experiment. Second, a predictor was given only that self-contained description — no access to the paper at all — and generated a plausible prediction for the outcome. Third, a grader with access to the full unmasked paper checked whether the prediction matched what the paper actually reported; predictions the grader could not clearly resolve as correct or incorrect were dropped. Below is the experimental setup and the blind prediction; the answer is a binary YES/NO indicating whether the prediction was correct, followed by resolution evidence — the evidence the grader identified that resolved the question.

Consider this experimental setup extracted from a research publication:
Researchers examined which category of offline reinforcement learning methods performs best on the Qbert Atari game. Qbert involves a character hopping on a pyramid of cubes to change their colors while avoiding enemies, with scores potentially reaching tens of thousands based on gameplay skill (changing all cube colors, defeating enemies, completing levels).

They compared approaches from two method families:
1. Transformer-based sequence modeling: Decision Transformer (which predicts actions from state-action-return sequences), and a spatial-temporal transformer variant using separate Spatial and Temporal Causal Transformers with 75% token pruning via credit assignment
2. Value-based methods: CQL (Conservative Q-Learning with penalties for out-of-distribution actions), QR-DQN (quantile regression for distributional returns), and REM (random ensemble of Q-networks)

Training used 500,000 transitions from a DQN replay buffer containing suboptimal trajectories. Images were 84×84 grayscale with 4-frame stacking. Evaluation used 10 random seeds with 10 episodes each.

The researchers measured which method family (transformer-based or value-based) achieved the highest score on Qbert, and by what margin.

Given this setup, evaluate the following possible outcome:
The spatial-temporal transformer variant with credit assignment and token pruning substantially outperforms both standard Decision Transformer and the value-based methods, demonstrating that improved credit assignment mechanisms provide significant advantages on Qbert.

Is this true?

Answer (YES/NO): NO